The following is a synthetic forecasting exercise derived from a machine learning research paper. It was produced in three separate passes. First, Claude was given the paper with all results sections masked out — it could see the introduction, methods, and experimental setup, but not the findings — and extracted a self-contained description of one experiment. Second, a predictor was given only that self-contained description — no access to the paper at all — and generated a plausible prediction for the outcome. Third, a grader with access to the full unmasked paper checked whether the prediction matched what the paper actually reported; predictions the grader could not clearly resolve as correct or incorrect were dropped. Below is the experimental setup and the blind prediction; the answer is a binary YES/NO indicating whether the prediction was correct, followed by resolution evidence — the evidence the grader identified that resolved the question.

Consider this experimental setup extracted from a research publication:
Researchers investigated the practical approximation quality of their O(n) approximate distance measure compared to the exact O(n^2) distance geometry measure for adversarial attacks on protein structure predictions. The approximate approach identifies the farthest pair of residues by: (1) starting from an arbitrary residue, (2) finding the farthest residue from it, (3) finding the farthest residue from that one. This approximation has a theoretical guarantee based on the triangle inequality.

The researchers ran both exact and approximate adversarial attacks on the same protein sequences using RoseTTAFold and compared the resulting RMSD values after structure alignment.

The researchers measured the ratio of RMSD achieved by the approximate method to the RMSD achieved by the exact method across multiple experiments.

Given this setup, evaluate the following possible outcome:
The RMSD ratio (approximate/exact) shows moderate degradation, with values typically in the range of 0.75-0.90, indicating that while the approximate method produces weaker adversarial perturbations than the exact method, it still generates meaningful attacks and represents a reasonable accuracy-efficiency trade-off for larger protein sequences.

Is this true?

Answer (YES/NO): NO